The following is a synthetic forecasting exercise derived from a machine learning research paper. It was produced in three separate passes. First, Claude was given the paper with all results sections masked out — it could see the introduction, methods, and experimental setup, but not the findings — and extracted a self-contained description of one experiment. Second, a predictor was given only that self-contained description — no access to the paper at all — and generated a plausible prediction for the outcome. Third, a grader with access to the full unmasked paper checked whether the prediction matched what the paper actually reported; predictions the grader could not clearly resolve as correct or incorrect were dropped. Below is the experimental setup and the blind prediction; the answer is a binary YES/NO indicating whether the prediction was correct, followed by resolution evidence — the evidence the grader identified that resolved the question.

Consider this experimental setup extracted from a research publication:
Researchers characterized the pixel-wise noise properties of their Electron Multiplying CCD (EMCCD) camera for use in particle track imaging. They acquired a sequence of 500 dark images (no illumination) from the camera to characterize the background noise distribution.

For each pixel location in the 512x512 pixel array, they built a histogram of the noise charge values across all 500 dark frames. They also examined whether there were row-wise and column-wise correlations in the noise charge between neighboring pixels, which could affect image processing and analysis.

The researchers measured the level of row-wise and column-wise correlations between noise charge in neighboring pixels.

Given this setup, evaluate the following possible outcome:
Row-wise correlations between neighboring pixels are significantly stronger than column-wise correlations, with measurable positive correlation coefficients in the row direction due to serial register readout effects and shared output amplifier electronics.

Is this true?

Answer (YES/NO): NO